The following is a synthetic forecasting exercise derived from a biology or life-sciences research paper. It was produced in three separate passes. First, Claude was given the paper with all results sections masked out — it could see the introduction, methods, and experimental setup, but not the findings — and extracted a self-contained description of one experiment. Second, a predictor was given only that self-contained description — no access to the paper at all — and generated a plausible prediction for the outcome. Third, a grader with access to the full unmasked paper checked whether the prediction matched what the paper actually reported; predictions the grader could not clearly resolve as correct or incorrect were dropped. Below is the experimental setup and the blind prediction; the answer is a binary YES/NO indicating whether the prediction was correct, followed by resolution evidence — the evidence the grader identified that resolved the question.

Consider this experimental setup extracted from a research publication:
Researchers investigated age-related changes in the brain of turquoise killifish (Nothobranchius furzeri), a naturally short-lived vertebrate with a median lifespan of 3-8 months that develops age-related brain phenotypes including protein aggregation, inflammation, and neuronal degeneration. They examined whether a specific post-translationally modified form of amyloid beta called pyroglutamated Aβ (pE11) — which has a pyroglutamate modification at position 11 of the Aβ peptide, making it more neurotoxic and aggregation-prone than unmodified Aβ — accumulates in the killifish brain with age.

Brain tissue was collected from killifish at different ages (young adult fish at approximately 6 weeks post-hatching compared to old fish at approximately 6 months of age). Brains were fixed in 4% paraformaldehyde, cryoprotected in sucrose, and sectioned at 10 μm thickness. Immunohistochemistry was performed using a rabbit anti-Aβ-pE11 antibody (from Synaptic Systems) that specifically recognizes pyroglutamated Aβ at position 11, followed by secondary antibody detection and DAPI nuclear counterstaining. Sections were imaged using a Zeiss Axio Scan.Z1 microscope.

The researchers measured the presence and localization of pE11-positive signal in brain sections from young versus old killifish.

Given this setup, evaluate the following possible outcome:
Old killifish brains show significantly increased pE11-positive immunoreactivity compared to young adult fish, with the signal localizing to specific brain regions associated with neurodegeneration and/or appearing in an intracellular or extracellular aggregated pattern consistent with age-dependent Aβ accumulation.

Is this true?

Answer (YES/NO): YES